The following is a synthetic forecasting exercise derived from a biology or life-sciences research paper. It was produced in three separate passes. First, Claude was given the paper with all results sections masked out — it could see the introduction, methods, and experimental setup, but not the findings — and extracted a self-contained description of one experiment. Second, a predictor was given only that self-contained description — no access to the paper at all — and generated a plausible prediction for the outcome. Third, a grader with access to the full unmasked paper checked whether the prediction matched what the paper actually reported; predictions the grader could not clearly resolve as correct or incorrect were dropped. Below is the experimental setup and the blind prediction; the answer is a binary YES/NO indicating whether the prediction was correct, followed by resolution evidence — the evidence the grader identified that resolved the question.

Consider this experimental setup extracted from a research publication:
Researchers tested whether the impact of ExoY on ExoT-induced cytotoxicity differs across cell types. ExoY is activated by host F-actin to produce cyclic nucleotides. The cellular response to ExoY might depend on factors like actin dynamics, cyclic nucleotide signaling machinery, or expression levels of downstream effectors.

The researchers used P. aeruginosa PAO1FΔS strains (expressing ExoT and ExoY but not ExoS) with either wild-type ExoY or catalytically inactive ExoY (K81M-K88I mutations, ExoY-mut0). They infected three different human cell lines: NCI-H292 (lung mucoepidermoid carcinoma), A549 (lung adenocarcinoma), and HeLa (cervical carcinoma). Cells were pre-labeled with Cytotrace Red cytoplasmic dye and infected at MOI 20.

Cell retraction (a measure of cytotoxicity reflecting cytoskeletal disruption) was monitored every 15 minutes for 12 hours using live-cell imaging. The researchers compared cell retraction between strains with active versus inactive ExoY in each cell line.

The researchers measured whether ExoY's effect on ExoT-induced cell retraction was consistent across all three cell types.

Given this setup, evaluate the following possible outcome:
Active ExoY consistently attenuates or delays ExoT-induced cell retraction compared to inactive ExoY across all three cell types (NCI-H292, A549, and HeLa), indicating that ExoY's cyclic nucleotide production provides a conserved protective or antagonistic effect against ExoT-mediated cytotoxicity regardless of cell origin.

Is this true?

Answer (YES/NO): NO